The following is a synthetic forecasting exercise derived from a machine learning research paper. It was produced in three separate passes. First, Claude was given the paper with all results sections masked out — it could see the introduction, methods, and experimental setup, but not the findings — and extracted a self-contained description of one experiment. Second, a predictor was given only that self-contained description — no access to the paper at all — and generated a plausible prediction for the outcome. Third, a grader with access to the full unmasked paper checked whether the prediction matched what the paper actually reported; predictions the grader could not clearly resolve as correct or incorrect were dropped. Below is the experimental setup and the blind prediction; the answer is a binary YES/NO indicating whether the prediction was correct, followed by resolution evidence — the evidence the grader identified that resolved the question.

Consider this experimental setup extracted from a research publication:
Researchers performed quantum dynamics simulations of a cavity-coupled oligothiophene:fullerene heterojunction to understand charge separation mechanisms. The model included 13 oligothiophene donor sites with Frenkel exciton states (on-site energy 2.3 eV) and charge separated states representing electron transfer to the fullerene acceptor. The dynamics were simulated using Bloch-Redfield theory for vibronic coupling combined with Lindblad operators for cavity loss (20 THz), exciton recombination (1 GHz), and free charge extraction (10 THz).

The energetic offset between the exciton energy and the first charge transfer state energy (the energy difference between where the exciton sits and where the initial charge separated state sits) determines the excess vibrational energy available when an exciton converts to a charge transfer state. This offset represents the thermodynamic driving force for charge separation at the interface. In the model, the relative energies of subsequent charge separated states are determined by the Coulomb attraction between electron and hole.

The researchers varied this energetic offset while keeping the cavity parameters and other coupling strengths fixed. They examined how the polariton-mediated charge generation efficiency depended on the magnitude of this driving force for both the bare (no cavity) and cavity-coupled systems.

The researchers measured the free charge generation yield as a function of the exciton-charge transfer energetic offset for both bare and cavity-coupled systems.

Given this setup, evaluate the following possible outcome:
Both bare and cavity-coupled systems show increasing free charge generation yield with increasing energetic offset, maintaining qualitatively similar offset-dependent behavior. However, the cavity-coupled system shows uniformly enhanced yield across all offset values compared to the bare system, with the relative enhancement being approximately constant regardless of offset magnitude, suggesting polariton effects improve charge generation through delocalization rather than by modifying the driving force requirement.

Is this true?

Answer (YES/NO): NO